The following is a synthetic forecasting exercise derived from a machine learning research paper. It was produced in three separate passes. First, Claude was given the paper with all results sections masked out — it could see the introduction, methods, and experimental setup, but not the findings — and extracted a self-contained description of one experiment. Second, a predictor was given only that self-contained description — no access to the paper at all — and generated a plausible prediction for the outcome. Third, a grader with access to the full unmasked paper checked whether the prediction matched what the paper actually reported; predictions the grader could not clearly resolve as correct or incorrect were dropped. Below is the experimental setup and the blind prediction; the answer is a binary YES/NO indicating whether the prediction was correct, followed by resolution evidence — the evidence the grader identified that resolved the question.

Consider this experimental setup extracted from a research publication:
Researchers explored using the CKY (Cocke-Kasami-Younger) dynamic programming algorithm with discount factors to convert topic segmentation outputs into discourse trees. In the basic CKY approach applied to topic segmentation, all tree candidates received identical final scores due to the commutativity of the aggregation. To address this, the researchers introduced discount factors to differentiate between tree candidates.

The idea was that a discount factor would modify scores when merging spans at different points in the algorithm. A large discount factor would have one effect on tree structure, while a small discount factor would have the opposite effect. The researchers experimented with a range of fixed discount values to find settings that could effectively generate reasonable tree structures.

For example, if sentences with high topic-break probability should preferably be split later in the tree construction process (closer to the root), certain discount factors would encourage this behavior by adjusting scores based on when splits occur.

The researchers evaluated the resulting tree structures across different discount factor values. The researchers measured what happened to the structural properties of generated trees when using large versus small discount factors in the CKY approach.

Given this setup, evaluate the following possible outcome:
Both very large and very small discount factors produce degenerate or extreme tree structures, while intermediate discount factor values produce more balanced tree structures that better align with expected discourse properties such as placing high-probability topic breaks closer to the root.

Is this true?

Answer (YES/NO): NO